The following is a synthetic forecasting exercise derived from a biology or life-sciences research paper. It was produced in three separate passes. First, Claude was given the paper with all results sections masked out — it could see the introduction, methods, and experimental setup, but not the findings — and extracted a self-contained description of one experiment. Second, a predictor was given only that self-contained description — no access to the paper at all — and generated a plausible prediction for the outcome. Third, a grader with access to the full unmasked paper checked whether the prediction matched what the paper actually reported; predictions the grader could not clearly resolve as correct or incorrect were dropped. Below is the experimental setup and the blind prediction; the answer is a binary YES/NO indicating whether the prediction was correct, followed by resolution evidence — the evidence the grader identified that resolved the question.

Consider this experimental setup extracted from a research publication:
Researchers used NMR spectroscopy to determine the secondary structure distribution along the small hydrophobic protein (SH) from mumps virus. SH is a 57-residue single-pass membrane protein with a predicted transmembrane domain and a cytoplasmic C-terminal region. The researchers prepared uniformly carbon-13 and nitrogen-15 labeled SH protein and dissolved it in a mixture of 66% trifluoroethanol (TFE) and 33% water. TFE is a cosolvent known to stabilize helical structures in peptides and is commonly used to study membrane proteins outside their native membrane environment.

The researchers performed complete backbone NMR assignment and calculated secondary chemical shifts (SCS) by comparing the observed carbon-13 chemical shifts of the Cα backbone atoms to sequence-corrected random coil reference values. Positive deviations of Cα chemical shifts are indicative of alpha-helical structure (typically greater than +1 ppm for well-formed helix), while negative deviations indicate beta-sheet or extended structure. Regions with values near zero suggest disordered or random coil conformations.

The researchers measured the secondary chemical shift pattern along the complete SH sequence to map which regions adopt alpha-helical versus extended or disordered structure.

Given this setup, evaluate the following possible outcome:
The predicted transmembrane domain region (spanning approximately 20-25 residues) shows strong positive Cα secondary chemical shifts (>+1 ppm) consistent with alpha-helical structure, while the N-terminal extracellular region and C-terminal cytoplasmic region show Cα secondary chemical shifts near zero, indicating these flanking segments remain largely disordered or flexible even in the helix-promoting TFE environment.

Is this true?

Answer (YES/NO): NO